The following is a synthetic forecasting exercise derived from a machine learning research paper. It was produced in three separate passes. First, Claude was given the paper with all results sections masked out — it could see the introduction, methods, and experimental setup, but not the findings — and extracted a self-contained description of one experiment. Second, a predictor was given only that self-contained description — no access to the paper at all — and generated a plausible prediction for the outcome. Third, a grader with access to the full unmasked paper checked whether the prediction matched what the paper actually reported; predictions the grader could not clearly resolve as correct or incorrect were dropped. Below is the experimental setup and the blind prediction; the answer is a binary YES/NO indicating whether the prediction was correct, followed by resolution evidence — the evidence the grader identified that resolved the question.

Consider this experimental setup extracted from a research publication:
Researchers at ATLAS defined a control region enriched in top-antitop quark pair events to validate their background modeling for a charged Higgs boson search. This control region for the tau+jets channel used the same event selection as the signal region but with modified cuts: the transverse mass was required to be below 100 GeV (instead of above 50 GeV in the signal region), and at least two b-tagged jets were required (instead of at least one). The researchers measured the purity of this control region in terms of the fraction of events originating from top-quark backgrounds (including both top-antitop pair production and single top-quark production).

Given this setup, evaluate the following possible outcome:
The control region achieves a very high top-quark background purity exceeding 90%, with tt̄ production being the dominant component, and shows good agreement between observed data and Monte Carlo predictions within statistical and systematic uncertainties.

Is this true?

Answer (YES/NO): NO